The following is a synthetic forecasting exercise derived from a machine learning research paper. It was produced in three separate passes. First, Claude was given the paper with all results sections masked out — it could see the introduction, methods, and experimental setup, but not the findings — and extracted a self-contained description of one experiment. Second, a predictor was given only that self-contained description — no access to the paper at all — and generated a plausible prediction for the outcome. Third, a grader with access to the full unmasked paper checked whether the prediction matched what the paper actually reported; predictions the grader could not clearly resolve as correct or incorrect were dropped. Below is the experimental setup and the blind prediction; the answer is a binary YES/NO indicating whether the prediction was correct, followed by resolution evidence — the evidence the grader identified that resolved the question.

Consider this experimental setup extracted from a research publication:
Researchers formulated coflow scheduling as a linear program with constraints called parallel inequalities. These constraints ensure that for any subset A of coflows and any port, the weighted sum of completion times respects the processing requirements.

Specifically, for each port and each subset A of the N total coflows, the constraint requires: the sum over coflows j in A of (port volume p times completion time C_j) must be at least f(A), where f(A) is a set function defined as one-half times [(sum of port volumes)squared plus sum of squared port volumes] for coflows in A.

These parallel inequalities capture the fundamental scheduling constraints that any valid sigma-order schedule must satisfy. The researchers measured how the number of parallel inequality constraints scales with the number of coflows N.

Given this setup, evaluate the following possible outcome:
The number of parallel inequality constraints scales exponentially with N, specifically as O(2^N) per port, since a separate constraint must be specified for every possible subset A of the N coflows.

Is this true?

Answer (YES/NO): YES